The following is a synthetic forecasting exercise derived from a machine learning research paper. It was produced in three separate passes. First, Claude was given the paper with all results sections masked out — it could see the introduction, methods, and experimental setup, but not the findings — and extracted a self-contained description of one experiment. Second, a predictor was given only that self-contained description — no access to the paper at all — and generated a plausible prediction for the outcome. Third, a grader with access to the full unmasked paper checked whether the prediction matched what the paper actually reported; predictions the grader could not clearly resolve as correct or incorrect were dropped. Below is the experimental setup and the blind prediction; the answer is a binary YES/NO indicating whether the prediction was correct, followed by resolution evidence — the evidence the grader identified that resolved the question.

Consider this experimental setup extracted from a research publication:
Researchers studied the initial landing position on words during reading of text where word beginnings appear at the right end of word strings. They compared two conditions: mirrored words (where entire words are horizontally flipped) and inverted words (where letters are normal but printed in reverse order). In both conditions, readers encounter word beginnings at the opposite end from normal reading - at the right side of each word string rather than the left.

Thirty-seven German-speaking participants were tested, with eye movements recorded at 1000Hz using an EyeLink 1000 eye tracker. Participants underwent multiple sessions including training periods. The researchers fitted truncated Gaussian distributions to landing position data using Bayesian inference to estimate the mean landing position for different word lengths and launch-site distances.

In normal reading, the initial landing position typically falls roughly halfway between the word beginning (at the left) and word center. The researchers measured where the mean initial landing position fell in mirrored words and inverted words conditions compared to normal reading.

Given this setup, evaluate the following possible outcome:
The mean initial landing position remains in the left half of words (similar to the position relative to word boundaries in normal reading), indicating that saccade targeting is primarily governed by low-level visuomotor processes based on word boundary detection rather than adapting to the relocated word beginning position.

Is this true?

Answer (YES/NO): YES